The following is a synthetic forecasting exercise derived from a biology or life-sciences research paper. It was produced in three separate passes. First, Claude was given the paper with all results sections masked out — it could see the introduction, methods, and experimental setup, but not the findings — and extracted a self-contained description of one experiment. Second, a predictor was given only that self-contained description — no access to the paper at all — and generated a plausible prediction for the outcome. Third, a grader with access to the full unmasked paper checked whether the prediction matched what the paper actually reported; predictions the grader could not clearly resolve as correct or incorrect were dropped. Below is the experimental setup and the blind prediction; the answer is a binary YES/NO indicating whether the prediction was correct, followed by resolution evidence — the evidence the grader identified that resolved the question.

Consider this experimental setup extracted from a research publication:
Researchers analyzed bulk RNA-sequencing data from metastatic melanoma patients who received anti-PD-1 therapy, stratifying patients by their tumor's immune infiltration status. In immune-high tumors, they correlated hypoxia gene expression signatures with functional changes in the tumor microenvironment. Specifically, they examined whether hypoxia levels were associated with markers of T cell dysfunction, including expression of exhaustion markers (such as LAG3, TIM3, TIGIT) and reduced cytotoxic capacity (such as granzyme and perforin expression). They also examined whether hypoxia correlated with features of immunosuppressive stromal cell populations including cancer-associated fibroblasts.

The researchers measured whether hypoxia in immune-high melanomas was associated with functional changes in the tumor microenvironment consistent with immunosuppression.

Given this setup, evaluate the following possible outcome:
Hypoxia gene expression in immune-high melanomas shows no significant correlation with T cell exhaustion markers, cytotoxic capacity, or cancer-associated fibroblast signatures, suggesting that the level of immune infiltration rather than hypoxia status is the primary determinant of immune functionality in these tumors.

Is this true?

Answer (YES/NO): NO